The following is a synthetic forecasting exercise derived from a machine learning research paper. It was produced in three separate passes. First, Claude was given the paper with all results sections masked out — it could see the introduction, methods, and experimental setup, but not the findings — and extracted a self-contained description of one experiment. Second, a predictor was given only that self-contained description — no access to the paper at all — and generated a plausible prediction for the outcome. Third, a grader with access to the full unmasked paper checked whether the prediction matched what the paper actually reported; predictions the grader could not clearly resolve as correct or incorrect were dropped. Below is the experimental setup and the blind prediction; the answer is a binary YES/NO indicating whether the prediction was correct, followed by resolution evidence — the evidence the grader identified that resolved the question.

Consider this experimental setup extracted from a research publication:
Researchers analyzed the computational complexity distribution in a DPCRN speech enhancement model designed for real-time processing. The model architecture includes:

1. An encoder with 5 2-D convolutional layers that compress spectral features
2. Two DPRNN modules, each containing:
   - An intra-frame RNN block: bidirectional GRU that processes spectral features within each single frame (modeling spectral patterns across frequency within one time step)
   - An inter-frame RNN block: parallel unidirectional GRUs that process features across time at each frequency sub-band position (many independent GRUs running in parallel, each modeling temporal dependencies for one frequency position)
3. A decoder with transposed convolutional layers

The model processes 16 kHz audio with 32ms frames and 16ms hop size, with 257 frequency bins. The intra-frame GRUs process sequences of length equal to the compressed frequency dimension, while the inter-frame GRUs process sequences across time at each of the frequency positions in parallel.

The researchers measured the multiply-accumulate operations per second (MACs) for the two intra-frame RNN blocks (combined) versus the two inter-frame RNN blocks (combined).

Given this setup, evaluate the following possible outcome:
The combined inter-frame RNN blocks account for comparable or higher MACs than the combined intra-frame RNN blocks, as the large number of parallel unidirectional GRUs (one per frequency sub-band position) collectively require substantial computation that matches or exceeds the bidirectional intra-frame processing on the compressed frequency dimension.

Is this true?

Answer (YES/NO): YES